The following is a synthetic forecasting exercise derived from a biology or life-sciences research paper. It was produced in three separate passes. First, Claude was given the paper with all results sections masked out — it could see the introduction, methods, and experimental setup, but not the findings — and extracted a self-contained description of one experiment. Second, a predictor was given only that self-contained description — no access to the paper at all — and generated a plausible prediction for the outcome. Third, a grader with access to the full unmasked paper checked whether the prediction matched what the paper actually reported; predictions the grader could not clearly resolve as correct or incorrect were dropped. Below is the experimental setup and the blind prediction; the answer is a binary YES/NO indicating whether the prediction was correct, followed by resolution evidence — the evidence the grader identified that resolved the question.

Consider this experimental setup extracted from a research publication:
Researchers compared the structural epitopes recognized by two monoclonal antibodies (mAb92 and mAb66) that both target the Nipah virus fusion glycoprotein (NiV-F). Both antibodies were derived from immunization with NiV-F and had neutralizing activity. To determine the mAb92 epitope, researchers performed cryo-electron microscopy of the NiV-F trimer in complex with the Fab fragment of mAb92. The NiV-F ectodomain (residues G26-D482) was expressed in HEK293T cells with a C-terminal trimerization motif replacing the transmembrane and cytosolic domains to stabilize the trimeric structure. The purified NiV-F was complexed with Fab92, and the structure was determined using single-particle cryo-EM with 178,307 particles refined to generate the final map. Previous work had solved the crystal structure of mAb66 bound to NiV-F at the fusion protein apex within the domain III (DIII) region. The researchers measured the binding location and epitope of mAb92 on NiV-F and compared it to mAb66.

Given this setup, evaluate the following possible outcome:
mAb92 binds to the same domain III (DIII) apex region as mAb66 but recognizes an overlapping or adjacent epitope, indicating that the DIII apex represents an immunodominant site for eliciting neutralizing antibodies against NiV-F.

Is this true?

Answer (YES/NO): YES